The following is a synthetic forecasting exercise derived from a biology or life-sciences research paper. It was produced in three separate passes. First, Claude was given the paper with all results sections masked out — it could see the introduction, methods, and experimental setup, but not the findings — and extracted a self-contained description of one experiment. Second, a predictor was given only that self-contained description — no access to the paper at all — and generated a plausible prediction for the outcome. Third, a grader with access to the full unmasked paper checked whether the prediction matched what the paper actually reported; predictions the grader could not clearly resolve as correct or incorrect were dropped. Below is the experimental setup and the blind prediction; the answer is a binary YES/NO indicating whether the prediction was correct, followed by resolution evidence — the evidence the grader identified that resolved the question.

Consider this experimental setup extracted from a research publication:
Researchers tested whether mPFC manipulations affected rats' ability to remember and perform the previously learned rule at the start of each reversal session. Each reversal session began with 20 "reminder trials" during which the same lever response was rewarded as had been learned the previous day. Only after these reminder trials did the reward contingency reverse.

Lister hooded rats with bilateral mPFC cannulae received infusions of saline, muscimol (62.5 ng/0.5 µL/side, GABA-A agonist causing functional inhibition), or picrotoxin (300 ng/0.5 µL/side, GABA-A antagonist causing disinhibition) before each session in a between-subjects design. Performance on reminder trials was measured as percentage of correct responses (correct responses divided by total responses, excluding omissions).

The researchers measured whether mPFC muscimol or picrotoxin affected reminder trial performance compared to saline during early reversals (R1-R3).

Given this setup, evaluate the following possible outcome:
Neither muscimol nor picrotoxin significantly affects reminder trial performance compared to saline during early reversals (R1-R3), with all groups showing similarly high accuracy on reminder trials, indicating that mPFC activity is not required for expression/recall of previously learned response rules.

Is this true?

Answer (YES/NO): NO